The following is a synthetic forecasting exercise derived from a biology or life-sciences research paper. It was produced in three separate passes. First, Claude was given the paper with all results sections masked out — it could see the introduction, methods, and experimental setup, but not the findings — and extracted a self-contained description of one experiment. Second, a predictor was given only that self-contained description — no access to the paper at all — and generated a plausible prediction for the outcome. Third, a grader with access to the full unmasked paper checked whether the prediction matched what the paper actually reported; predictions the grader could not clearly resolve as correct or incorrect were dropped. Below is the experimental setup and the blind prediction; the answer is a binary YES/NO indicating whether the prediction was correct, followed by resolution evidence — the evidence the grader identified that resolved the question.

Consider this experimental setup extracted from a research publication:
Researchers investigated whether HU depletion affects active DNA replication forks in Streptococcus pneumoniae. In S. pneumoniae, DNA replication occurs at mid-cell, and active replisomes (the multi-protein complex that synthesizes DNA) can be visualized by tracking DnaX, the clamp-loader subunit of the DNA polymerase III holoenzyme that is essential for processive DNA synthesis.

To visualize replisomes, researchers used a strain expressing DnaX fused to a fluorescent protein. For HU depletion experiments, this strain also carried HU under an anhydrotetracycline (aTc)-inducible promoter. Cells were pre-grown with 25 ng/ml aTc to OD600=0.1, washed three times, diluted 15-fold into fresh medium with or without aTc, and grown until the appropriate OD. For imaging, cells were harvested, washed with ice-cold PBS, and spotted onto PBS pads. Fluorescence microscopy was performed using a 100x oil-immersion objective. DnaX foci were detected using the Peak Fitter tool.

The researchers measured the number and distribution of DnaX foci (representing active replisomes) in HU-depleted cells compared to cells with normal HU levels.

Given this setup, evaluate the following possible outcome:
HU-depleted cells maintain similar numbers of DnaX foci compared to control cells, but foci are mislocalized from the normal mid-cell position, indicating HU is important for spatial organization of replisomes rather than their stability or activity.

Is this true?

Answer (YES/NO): NO